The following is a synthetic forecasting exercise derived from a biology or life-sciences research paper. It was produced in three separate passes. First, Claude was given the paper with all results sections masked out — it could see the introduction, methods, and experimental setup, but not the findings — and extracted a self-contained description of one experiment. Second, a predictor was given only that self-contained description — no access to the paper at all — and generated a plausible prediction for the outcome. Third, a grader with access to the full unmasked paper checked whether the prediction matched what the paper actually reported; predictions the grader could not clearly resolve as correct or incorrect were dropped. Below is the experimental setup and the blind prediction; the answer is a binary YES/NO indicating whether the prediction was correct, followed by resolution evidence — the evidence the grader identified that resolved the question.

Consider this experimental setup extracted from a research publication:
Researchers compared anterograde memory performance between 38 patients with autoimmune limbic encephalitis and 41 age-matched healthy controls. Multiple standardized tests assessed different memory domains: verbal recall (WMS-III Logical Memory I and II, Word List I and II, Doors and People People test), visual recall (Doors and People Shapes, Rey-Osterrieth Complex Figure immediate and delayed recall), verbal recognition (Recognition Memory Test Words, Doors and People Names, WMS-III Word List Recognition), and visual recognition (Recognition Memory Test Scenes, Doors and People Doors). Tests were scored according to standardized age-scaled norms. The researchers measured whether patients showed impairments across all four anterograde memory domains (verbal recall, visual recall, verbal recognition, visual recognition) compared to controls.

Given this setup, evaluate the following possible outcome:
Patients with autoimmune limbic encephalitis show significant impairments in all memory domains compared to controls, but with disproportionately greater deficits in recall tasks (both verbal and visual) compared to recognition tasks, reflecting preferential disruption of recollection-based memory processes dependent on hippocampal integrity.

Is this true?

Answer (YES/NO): NO